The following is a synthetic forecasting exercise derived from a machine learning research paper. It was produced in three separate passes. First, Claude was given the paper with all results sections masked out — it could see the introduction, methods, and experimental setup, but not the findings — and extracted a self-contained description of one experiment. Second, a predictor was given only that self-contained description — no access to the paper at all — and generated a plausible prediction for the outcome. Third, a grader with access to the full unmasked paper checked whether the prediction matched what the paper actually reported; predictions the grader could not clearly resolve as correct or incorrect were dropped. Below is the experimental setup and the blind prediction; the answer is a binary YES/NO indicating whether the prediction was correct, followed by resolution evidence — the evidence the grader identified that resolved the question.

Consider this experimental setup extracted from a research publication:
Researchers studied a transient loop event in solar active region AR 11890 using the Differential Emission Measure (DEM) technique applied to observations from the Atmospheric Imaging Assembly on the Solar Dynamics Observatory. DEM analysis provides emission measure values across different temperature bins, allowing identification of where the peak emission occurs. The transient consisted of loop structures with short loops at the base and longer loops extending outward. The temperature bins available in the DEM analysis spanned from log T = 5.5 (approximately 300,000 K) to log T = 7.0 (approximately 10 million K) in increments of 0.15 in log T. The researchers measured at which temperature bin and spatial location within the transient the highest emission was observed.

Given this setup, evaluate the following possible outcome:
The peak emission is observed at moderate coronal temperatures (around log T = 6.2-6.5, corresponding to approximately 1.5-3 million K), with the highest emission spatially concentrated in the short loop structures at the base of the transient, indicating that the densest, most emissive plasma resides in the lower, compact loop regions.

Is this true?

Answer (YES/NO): NO